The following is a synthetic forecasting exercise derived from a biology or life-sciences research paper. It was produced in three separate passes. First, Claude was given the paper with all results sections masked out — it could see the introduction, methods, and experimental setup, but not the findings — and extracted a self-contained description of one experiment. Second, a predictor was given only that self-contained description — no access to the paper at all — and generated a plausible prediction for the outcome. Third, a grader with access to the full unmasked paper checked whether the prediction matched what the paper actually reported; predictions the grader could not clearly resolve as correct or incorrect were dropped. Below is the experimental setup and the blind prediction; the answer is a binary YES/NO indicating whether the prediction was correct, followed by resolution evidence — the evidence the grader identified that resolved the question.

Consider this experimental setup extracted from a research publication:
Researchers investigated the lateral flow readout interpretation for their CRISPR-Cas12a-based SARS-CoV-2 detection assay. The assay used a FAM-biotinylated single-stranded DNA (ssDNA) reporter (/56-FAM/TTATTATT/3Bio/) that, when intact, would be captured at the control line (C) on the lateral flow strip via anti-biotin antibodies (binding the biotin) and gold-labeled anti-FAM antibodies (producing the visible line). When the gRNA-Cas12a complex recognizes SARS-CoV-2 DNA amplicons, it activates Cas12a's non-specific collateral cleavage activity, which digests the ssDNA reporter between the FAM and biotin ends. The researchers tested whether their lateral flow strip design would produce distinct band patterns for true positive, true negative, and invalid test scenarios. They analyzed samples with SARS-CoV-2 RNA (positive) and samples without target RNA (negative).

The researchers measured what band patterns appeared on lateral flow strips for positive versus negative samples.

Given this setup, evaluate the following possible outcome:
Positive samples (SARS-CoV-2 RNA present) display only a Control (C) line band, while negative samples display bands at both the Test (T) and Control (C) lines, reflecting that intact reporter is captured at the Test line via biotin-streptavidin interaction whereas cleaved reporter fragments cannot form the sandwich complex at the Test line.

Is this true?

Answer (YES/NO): NO